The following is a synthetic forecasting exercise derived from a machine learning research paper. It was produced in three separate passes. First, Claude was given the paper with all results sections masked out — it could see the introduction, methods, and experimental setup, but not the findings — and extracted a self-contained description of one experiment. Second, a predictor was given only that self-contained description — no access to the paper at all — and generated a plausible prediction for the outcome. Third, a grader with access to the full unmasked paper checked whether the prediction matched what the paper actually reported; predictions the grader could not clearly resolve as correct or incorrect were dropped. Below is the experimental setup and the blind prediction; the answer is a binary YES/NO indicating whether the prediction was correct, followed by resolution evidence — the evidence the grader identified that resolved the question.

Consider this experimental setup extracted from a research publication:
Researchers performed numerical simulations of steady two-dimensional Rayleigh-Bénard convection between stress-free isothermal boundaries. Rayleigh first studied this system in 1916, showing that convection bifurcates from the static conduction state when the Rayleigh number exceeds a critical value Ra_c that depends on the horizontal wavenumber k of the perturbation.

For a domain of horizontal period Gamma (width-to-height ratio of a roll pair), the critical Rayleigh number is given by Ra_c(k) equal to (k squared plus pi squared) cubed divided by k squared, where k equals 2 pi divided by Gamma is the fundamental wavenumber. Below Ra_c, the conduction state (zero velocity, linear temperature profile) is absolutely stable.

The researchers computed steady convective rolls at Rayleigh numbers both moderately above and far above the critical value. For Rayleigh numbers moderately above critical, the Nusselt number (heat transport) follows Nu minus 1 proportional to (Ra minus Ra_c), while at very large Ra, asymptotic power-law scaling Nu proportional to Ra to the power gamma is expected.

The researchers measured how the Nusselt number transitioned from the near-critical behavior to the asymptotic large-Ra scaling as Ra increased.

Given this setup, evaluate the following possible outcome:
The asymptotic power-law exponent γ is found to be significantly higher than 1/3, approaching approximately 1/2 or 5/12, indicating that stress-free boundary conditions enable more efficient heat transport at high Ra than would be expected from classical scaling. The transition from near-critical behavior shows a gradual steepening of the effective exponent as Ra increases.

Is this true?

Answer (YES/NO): NO